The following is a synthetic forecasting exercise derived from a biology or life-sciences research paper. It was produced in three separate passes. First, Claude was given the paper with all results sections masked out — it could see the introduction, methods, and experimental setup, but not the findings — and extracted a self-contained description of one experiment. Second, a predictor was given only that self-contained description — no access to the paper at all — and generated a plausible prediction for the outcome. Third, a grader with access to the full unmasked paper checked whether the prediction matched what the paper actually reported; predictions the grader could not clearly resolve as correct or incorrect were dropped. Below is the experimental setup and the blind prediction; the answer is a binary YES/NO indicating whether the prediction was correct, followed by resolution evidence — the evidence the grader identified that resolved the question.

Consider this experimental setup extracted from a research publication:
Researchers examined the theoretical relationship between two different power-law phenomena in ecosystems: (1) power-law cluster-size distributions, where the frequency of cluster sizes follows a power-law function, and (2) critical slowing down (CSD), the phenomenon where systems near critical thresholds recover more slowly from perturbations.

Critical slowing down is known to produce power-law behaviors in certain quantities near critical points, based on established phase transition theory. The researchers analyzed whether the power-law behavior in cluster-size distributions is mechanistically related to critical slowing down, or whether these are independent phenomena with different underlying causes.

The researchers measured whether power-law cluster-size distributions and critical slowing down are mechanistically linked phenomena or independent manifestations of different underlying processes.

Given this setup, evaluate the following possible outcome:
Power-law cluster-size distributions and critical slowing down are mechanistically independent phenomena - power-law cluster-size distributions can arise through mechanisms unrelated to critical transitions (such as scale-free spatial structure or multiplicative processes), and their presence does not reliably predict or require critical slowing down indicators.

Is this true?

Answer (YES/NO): YES